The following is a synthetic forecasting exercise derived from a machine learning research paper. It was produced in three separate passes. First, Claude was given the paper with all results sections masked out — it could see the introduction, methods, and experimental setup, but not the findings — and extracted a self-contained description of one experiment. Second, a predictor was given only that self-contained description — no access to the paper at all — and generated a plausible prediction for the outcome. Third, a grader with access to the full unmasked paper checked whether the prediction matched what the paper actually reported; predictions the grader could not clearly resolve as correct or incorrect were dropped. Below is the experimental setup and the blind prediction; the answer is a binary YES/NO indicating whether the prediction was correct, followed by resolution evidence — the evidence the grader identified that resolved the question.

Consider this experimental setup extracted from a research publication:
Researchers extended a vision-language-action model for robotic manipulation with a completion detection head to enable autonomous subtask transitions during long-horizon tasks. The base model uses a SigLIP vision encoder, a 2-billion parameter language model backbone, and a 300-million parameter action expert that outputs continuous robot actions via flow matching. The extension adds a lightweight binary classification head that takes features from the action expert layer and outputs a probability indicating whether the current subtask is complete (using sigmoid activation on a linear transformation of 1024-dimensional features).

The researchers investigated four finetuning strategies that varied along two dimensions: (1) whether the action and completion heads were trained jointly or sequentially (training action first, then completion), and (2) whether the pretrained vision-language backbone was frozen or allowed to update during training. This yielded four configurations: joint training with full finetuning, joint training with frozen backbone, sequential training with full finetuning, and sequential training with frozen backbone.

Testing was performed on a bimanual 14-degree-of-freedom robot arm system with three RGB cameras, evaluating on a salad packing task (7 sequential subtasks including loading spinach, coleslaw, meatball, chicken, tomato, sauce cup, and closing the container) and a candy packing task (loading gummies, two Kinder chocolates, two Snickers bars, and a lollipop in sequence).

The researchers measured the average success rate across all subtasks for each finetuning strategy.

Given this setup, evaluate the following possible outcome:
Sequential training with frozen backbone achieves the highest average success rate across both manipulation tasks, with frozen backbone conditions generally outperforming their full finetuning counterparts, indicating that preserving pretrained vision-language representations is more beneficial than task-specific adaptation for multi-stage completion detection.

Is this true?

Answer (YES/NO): NO